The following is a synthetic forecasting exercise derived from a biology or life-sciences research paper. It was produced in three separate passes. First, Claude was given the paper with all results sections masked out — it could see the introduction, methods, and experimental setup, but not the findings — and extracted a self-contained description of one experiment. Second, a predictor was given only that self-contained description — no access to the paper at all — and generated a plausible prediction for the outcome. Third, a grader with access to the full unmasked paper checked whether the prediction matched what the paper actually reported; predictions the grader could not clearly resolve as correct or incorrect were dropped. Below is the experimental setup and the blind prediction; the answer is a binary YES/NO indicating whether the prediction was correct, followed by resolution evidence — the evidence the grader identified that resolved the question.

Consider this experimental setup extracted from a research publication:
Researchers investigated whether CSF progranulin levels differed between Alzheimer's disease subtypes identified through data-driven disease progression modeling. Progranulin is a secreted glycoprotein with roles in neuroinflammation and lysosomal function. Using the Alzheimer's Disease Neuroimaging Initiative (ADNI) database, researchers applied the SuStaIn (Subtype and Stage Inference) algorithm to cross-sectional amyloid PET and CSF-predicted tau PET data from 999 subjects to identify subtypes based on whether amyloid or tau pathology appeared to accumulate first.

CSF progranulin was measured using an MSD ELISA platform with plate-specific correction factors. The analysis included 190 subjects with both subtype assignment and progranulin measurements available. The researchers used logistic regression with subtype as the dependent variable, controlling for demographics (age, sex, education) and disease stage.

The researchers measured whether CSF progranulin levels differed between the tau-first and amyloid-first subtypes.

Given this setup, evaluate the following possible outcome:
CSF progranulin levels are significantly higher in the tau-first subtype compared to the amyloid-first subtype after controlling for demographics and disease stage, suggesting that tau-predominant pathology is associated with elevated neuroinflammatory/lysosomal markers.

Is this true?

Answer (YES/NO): NO